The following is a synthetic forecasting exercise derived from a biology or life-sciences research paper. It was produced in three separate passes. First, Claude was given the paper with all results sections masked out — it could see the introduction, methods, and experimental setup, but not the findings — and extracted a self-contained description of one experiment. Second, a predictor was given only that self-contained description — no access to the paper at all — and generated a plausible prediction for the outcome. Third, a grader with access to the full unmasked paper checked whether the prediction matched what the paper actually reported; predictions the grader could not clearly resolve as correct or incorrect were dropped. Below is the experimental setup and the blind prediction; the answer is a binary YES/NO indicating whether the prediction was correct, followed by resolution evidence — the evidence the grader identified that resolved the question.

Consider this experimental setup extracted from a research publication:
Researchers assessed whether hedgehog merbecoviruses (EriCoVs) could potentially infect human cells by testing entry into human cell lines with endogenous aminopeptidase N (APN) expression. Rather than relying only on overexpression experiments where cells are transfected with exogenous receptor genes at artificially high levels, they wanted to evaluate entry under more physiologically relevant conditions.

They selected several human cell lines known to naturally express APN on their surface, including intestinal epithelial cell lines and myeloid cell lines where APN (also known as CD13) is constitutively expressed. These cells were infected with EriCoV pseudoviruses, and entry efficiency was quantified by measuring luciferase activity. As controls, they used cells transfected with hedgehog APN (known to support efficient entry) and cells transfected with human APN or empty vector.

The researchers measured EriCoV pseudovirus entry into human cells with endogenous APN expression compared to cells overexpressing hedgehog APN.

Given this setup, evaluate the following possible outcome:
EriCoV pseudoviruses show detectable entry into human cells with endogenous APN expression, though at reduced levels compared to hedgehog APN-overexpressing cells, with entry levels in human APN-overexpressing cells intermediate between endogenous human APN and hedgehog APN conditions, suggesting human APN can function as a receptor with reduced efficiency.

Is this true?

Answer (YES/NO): NO